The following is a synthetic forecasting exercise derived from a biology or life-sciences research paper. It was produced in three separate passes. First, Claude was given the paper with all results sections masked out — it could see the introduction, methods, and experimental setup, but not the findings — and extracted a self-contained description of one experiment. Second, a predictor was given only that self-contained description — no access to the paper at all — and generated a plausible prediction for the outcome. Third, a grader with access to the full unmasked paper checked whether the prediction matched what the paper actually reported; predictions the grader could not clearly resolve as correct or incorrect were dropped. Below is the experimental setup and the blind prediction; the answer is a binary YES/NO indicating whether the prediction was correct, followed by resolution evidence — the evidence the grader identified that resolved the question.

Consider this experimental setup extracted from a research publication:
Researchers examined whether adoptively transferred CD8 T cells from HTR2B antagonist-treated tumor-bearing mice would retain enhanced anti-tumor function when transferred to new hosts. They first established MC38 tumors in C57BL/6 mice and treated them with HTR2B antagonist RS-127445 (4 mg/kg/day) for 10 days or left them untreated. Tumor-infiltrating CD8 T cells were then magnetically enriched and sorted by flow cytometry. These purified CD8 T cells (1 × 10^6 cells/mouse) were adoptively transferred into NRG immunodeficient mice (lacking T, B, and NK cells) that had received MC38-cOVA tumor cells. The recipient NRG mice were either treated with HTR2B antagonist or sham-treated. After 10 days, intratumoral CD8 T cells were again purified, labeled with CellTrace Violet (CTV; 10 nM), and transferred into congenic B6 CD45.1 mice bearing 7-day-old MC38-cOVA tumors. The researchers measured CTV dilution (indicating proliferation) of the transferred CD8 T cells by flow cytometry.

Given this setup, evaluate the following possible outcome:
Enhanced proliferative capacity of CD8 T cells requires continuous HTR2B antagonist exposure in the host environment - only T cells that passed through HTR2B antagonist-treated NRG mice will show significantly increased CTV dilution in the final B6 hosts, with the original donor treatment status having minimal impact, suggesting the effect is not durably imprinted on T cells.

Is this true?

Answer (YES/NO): NO